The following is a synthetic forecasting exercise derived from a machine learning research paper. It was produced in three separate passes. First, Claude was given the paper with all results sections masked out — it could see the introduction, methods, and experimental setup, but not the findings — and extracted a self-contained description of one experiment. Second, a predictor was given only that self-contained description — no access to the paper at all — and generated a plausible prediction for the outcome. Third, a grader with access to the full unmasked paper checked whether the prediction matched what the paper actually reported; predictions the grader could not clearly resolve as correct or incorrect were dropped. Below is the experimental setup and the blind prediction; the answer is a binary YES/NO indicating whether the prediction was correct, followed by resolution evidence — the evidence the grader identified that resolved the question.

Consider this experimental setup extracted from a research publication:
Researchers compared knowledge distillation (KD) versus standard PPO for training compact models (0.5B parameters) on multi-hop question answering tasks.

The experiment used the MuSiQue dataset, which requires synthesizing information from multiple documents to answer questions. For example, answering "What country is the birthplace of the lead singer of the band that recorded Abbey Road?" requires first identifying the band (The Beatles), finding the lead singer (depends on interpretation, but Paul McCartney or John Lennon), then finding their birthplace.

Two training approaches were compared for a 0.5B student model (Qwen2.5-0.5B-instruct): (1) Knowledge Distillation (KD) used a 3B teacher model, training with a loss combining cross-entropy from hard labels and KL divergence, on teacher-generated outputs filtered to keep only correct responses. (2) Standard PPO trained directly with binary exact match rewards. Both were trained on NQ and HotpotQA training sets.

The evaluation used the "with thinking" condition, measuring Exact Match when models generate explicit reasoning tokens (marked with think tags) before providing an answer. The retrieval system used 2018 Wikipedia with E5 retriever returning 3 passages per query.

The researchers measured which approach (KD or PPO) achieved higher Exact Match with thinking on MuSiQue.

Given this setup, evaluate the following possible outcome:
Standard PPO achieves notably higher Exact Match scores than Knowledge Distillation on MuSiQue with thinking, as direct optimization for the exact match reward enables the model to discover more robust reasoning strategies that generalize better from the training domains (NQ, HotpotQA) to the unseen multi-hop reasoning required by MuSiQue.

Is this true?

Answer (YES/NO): NO